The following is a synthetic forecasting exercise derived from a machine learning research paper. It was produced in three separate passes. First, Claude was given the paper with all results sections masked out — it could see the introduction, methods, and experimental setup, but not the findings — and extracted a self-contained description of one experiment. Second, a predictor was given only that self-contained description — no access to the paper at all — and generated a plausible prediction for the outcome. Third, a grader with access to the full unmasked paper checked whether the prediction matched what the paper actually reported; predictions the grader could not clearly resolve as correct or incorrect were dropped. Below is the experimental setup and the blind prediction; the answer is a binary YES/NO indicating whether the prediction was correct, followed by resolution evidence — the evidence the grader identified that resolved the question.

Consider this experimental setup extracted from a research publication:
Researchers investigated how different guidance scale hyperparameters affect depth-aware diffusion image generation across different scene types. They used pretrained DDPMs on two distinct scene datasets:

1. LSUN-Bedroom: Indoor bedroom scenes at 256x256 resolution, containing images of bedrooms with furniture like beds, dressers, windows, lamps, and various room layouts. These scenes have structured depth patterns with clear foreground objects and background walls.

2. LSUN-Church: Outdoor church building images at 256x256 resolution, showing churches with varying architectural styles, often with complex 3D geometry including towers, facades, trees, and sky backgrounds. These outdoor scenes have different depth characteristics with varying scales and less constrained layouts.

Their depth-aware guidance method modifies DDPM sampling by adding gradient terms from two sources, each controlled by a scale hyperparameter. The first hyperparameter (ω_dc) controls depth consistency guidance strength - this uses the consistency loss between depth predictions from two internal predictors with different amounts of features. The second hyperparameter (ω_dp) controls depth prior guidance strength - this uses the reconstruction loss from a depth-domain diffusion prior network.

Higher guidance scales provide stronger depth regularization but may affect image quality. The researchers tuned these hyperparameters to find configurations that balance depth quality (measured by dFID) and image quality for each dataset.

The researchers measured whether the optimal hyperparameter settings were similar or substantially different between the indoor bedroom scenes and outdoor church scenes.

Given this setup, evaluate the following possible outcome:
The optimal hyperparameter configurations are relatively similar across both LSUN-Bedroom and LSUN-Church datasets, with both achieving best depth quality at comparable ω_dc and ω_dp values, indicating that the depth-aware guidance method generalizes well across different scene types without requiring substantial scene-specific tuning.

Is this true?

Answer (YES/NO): NO